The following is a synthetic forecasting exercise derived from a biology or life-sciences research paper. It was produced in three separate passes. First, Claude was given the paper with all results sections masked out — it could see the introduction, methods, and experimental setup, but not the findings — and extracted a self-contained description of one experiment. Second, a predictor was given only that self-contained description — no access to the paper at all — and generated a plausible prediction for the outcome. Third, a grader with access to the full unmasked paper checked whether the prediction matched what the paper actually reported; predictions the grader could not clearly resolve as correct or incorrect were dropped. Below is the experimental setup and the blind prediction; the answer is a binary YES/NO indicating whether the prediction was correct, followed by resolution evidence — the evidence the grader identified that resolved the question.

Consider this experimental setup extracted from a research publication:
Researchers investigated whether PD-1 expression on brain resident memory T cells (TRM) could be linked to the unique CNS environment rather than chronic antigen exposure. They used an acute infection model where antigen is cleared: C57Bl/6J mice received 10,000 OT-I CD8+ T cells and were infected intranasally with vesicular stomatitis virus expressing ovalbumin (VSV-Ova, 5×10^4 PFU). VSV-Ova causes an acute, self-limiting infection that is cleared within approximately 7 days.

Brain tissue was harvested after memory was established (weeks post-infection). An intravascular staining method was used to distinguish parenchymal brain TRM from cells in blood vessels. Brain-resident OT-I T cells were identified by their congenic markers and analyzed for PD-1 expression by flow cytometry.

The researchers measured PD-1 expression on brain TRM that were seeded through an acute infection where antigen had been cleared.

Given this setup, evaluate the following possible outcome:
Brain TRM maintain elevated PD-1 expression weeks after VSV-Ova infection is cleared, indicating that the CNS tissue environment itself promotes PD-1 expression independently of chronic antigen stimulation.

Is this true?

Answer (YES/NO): YES